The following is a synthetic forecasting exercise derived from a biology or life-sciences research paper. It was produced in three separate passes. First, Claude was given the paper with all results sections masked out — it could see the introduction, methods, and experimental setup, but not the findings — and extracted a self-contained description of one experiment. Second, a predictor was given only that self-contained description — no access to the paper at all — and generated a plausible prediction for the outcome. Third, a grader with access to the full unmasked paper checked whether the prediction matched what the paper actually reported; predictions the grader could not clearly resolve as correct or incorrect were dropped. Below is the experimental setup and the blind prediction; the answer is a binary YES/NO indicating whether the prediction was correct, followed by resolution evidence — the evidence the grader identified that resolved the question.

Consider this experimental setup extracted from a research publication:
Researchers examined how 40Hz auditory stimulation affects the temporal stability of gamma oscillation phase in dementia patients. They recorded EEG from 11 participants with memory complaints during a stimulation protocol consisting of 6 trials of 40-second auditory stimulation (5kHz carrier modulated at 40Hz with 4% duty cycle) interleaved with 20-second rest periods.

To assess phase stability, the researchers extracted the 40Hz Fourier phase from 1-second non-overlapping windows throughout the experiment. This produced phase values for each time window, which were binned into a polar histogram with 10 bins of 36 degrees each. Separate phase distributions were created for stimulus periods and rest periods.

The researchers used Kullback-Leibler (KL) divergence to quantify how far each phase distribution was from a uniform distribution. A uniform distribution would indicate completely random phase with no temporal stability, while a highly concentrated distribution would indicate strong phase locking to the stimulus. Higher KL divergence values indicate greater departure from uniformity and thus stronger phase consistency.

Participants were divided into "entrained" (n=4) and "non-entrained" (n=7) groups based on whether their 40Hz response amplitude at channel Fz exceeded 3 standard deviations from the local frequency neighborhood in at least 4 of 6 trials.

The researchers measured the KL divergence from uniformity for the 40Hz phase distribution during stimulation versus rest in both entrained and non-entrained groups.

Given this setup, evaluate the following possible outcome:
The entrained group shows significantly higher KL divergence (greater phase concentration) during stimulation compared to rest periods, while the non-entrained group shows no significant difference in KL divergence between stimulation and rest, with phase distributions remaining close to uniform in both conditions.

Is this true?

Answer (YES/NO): NO